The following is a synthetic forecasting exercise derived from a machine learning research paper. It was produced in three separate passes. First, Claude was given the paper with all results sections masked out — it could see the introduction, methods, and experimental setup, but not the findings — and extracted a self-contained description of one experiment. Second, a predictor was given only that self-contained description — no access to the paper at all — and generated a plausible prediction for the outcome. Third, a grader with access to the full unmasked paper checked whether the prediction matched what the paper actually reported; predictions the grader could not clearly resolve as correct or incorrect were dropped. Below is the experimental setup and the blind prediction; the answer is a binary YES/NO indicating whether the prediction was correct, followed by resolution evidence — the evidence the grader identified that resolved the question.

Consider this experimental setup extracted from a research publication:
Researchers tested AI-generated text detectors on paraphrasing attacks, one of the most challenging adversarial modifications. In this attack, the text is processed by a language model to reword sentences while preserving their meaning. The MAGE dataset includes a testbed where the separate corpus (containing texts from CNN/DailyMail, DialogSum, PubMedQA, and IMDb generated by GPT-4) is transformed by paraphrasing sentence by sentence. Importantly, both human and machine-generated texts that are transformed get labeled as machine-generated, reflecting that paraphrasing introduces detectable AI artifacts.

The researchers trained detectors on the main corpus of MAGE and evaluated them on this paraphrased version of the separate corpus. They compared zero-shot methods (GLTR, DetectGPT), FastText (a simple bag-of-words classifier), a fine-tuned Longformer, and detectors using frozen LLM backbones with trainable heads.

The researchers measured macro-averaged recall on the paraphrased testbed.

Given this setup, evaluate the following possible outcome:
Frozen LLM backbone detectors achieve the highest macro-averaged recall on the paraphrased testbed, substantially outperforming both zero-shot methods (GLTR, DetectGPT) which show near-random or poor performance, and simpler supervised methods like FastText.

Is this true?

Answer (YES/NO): NO